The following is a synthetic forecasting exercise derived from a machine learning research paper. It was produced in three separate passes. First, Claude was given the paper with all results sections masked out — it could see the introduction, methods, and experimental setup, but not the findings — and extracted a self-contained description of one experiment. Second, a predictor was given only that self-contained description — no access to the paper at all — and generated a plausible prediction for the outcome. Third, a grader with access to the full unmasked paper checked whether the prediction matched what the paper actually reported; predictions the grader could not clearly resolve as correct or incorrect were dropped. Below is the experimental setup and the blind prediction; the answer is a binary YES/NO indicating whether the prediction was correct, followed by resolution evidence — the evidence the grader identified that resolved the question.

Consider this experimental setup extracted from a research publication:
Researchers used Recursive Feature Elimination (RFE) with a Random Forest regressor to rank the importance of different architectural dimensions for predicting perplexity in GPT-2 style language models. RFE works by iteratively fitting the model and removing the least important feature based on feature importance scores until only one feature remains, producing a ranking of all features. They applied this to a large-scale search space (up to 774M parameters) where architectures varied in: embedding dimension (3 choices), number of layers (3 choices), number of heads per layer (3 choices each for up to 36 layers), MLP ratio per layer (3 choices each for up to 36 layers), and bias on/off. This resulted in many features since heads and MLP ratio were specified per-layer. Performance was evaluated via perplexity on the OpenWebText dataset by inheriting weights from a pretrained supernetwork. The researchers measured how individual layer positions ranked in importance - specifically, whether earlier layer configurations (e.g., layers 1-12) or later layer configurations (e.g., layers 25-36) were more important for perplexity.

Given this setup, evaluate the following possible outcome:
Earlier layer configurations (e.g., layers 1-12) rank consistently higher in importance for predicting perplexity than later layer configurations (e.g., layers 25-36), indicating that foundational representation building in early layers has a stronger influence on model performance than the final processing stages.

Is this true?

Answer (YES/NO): NO